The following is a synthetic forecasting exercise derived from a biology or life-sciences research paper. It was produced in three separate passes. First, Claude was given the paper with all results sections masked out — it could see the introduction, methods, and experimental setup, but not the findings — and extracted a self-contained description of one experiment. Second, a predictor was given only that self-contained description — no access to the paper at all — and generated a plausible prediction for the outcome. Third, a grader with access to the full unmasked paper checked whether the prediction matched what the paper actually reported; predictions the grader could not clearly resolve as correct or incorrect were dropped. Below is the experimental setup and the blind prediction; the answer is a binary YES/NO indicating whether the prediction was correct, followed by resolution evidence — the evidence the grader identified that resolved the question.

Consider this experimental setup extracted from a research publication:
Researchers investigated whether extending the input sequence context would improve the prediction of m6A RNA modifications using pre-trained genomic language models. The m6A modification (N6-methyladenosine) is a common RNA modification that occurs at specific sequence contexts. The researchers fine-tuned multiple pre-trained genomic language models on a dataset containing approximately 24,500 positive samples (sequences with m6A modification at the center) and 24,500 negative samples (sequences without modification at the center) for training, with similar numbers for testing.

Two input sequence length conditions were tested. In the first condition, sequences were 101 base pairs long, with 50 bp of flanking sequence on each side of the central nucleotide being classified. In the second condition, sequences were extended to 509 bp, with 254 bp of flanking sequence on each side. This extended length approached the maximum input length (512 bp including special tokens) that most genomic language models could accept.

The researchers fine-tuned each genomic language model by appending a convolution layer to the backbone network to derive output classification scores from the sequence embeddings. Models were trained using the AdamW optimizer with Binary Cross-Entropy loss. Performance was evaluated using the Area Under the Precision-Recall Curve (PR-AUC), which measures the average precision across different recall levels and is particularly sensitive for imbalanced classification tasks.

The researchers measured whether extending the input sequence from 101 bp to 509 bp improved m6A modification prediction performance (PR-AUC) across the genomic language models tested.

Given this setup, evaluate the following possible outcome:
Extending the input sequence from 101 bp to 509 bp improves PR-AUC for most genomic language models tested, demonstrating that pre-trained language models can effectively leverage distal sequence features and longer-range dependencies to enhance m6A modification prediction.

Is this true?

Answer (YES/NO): YES